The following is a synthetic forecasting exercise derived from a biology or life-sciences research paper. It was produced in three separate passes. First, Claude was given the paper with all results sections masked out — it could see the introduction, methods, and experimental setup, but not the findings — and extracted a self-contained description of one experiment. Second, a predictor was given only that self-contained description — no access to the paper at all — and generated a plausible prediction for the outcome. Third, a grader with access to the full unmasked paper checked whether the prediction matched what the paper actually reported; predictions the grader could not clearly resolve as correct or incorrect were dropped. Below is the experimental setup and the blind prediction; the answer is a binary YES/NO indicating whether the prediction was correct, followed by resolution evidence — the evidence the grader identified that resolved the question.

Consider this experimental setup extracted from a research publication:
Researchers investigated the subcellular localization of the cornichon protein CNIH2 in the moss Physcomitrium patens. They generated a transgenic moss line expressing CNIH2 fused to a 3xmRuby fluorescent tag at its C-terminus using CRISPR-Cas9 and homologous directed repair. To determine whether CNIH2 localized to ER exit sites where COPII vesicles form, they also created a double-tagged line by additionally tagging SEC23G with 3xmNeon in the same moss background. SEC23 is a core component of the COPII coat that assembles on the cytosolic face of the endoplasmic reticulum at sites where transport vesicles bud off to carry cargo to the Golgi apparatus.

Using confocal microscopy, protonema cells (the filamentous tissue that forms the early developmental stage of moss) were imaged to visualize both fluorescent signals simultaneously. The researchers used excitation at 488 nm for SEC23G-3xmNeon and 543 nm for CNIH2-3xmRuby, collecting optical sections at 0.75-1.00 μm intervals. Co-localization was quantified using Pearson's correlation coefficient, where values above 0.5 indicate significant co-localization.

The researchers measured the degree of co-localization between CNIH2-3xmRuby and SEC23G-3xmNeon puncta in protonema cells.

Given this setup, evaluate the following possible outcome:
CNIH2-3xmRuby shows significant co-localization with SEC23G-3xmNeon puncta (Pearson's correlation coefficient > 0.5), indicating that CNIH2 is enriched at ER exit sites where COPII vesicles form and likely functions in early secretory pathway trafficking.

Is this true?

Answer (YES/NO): YES